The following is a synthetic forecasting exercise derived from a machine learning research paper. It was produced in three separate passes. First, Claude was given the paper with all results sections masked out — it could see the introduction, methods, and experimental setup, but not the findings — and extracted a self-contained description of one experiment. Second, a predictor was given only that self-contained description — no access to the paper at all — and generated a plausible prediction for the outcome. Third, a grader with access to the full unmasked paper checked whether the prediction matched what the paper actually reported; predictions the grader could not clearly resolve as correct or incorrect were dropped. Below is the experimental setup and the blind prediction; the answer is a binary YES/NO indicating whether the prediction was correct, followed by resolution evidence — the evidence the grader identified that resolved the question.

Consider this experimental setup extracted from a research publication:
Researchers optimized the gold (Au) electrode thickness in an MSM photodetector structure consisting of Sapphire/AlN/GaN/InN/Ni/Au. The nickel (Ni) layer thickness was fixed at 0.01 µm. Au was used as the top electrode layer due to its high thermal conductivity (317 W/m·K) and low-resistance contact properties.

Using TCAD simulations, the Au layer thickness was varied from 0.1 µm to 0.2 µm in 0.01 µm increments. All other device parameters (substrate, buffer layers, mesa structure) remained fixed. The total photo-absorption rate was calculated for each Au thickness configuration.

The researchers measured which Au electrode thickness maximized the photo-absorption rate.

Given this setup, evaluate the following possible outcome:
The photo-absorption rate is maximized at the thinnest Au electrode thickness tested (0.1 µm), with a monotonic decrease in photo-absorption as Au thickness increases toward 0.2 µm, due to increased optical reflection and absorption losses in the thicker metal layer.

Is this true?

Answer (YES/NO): NO